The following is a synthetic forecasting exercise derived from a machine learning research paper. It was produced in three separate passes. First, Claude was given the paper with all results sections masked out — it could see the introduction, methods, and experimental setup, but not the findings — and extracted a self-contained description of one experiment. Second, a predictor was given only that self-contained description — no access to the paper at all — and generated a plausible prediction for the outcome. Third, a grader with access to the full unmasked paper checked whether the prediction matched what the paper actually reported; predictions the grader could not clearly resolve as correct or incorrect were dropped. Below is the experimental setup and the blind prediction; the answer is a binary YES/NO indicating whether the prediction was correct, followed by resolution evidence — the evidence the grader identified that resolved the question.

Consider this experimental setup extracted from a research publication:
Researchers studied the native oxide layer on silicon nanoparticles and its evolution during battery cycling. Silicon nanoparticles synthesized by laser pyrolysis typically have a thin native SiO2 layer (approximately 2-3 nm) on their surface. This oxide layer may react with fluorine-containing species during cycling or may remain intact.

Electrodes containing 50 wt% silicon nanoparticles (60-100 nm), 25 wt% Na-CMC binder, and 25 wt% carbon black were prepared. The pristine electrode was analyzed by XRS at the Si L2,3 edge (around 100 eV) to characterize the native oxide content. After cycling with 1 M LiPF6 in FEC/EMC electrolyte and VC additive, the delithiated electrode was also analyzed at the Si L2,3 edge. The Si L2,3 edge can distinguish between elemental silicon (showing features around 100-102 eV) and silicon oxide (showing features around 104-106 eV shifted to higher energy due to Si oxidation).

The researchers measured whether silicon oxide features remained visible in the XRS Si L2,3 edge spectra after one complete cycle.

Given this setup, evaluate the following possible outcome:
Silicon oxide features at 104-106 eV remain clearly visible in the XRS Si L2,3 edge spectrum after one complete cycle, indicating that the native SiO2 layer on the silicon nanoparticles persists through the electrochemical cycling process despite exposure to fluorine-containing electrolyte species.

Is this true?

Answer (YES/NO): NO